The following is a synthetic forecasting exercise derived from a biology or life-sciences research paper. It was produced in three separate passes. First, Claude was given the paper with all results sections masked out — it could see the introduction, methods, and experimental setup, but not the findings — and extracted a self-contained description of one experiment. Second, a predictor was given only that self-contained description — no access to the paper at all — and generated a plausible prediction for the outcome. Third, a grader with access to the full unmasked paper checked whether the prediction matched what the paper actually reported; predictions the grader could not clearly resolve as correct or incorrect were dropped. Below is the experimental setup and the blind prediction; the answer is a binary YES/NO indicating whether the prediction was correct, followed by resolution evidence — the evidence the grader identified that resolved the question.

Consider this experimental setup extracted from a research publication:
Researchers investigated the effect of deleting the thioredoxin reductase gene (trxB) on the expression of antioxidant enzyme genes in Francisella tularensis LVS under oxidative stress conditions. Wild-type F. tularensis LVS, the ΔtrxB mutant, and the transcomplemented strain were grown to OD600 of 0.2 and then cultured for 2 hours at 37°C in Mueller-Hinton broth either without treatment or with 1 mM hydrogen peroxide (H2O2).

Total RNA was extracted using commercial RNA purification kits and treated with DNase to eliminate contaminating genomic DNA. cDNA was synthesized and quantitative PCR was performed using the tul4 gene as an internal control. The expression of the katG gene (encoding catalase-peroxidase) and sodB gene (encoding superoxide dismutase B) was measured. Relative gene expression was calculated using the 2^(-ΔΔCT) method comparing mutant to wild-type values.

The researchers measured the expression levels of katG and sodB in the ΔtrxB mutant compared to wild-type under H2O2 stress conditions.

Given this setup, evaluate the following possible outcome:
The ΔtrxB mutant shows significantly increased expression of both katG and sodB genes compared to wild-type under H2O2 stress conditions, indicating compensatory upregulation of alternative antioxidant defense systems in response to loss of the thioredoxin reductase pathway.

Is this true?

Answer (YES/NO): NO